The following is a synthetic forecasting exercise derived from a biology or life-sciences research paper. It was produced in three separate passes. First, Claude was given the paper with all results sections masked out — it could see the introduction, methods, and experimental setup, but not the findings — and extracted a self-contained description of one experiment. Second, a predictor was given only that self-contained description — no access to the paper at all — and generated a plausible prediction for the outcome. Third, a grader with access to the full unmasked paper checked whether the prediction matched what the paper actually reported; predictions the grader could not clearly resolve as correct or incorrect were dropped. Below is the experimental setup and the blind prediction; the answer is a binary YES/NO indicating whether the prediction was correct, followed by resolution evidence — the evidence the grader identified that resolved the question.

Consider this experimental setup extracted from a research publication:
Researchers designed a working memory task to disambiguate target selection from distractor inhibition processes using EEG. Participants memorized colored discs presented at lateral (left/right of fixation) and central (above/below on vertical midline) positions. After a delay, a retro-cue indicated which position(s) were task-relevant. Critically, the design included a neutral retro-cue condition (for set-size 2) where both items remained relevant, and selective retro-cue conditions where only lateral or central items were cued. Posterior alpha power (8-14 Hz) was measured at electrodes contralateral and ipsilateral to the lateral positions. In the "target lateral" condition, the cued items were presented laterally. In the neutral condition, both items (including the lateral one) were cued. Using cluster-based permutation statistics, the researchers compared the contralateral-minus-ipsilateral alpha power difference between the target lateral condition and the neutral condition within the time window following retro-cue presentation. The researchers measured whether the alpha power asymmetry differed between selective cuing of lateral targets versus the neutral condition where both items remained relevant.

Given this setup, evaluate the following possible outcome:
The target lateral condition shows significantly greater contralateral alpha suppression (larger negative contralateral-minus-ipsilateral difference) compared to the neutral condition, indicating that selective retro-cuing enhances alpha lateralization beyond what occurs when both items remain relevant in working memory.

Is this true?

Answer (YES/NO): NO